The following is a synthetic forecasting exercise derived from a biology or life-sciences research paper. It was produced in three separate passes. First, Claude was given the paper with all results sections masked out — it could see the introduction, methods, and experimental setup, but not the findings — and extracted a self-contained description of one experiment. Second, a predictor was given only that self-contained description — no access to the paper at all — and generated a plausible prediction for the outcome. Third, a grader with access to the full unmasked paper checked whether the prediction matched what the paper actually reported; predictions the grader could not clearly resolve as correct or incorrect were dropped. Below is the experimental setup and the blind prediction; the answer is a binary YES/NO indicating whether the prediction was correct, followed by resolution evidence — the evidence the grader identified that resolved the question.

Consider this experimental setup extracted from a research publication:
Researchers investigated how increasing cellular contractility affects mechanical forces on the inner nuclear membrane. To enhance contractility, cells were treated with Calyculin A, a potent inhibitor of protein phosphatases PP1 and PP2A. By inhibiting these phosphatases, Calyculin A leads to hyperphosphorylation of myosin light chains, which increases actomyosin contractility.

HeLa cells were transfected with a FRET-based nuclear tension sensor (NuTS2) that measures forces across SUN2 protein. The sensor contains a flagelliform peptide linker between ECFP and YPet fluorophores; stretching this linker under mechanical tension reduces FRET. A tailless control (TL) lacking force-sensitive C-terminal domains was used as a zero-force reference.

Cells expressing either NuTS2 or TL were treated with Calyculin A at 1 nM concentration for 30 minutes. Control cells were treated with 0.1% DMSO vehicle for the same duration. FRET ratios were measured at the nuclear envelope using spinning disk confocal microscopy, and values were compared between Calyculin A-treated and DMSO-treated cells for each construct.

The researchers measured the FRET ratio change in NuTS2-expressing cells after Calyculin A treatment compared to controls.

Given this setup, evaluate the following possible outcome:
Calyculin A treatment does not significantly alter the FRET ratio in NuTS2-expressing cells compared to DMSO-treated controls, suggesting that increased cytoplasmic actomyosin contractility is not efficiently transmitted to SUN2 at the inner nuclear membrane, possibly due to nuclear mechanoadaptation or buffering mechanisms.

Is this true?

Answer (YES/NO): NO